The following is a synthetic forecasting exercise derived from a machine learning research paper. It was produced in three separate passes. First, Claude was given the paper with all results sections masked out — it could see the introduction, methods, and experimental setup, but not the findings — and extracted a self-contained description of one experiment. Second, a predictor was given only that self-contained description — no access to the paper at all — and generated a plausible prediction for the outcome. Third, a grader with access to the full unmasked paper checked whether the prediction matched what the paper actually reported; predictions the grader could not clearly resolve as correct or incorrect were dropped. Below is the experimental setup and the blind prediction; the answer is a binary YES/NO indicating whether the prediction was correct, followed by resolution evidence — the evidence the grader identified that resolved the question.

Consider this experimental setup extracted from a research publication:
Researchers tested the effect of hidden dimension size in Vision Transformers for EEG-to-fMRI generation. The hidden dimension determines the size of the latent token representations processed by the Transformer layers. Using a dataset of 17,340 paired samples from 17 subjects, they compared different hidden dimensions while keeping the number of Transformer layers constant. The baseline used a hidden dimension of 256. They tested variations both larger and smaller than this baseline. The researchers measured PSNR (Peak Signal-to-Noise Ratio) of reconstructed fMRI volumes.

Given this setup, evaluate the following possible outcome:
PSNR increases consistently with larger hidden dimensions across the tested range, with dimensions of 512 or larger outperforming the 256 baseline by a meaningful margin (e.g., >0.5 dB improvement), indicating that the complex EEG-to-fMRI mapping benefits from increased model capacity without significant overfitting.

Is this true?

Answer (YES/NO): NO